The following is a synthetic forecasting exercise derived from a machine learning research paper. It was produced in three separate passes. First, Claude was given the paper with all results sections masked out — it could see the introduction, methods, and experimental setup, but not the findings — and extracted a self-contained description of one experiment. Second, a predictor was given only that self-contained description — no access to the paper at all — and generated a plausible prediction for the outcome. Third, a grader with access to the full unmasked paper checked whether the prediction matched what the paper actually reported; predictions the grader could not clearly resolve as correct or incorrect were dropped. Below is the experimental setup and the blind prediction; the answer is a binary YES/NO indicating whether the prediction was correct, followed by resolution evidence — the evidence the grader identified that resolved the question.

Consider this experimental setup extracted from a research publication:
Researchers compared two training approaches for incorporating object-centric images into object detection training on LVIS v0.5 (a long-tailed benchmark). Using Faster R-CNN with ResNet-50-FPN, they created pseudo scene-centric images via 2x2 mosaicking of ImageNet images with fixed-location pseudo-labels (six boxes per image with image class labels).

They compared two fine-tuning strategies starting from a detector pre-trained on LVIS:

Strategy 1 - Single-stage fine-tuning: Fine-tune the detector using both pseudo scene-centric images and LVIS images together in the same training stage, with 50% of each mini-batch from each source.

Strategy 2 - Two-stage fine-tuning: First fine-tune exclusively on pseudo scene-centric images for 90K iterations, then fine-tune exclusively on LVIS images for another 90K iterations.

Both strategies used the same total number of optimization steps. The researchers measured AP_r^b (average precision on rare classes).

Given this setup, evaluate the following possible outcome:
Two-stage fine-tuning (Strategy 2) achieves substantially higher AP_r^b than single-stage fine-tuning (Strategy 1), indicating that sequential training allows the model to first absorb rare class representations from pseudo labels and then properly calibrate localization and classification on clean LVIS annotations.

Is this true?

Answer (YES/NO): YES